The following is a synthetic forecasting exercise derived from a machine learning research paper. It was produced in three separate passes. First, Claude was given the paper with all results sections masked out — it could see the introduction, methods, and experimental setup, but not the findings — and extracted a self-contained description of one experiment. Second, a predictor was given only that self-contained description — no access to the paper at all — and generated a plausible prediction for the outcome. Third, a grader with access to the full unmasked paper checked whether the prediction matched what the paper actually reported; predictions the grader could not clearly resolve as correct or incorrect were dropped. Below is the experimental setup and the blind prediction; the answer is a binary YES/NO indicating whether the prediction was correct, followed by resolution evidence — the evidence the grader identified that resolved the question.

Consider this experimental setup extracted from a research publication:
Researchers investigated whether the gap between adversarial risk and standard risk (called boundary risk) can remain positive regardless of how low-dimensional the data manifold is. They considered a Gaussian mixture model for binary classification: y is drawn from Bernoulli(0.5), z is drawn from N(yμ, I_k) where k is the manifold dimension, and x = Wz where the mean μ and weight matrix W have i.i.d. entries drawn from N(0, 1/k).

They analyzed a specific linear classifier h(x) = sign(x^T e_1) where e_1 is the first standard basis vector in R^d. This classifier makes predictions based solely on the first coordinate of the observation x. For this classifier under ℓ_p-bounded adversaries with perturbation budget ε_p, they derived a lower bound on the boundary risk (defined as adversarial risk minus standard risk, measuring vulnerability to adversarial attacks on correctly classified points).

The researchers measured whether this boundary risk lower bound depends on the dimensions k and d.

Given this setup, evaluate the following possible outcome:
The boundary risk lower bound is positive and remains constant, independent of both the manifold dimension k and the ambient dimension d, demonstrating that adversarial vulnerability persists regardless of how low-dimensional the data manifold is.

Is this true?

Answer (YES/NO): YES